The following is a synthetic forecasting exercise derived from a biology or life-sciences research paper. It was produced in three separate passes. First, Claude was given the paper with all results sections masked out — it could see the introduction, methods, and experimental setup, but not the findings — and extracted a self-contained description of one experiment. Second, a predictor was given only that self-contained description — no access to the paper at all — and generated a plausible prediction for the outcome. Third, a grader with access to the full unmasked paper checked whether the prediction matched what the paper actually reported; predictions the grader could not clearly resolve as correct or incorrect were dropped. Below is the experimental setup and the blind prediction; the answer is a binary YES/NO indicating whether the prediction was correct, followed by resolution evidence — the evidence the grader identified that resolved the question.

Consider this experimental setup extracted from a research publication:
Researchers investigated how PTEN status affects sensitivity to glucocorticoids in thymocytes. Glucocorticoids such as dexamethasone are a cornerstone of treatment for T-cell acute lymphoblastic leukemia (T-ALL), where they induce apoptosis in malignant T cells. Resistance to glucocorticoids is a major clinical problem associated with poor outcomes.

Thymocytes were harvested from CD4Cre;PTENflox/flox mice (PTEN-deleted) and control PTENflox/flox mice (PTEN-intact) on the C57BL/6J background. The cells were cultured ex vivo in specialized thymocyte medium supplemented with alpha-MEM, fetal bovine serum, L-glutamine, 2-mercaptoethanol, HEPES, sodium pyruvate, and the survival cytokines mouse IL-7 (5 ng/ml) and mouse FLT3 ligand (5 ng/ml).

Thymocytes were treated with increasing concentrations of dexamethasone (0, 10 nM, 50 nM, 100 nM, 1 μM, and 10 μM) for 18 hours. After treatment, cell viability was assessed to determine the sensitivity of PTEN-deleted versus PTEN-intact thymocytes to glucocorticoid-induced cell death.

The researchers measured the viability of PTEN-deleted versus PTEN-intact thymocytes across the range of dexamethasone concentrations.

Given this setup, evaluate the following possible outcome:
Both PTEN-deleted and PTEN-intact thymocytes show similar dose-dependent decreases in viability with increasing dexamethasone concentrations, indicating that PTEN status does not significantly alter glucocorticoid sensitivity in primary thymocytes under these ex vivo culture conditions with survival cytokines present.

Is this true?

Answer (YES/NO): NO